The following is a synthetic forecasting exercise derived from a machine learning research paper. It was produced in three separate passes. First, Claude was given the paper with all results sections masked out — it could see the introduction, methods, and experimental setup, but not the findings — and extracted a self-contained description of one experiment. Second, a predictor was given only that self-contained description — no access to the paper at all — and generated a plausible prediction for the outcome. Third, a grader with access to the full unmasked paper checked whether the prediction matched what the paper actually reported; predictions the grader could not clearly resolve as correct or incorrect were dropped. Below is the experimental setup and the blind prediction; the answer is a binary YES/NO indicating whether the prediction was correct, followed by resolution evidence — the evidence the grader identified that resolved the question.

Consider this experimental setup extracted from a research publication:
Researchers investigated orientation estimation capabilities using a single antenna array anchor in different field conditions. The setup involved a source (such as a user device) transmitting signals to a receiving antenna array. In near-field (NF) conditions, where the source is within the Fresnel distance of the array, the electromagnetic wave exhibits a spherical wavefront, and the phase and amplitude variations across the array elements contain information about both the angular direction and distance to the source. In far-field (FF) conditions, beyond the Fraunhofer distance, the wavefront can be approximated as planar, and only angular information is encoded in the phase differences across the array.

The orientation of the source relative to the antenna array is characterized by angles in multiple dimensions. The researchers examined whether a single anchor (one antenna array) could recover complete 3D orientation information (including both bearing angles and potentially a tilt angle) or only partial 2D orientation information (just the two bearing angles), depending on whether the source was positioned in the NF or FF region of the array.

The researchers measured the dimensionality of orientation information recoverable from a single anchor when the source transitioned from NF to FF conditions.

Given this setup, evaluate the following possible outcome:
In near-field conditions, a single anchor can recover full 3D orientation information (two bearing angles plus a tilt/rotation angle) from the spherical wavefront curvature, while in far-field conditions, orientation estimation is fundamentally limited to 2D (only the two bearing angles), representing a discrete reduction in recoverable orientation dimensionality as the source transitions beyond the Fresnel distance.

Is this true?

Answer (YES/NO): YES